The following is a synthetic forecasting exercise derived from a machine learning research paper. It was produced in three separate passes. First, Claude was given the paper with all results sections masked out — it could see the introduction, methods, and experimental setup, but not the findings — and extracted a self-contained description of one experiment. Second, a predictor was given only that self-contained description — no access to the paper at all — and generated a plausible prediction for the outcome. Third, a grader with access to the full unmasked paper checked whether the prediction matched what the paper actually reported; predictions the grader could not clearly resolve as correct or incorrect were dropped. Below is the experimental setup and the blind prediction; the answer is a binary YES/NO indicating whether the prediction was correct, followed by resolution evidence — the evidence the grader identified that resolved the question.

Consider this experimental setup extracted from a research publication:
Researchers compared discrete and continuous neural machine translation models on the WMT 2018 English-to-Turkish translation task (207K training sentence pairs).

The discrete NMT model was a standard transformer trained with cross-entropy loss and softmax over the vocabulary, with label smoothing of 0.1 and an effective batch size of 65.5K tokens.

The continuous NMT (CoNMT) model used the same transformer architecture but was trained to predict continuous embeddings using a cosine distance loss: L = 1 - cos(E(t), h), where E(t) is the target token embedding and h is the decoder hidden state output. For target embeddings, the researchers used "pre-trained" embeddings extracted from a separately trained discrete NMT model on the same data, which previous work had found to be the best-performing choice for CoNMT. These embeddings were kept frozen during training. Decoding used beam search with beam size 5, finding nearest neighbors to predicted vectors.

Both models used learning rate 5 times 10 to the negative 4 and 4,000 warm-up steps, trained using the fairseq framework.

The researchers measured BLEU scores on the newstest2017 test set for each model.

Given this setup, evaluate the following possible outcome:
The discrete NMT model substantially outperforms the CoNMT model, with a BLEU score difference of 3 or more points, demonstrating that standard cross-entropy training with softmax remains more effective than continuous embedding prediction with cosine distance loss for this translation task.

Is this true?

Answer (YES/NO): NO